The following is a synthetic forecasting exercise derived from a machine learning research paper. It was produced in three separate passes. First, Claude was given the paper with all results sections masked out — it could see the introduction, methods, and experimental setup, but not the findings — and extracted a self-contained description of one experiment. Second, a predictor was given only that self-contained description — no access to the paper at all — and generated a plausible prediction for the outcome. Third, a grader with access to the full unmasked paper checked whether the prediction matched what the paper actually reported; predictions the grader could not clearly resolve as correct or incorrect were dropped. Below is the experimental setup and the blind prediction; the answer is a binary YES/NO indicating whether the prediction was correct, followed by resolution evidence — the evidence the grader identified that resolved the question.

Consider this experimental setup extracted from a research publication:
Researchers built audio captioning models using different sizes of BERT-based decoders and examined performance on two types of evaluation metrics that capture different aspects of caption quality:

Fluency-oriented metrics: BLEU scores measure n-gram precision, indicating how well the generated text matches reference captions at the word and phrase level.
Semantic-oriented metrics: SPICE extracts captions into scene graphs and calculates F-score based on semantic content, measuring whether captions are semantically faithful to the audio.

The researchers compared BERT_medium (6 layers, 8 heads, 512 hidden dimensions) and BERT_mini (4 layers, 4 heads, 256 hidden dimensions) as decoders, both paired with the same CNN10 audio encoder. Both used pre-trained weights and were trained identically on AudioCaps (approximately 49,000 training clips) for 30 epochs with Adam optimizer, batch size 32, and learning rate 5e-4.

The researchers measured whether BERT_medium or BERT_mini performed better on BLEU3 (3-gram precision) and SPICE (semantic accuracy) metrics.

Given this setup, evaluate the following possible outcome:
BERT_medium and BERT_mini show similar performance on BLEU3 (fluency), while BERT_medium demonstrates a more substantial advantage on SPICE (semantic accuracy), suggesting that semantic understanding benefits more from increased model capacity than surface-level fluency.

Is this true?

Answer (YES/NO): NO